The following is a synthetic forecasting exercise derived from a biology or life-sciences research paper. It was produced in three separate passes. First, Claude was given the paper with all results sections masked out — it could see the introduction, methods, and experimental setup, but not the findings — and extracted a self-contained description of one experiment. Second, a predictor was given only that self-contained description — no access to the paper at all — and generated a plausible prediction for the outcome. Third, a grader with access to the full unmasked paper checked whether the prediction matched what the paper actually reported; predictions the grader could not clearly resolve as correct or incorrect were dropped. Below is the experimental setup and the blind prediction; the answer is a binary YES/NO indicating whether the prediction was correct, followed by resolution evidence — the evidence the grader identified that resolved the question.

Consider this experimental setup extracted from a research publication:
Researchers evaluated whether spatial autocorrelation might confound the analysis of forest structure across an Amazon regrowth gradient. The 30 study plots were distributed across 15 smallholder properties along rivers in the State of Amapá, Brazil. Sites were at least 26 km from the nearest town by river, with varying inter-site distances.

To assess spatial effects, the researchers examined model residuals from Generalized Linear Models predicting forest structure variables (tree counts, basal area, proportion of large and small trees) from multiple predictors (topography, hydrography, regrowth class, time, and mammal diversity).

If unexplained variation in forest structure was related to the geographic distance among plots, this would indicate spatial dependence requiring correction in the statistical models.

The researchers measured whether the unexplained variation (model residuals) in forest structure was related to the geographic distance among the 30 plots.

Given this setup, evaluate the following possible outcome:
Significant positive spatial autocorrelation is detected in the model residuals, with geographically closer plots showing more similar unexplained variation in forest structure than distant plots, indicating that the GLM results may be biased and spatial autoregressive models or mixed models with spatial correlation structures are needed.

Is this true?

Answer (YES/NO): NO